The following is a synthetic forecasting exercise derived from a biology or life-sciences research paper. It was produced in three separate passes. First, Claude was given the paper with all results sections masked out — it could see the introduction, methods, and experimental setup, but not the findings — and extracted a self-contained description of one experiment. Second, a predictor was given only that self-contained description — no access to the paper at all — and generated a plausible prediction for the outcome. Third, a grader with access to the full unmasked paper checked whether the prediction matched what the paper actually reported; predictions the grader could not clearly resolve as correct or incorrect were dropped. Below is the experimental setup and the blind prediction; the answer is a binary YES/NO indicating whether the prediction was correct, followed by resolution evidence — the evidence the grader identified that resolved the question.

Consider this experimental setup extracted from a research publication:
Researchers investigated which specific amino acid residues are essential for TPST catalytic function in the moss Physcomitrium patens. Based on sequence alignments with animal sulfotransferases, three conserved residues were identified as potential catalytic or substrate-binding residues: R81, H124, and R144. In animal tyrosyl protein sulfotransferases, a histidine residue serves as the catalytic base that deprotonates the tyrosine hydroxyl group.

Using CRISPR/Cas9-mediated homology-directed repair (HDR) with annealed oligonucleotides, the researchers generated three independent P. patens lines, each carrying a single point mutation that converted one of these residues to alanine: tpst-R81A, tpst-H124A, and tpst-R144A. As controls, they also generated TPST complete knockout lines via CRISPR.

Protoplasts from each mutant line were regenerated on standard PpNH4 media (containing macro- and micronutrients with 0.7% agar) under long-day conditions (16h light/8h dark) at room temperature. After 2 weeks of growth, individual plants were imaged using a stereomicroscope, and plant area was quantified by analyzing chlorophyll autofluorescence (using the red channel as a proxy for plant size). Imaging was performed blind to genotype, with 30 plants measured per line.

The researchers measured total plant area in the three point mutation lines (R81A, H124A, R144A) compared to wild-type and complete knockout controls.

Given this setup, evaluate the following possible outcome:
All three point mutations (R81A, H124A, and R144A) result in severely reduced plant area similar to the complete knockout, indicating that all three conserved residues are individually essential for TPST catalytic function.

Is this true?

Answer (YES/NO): NO